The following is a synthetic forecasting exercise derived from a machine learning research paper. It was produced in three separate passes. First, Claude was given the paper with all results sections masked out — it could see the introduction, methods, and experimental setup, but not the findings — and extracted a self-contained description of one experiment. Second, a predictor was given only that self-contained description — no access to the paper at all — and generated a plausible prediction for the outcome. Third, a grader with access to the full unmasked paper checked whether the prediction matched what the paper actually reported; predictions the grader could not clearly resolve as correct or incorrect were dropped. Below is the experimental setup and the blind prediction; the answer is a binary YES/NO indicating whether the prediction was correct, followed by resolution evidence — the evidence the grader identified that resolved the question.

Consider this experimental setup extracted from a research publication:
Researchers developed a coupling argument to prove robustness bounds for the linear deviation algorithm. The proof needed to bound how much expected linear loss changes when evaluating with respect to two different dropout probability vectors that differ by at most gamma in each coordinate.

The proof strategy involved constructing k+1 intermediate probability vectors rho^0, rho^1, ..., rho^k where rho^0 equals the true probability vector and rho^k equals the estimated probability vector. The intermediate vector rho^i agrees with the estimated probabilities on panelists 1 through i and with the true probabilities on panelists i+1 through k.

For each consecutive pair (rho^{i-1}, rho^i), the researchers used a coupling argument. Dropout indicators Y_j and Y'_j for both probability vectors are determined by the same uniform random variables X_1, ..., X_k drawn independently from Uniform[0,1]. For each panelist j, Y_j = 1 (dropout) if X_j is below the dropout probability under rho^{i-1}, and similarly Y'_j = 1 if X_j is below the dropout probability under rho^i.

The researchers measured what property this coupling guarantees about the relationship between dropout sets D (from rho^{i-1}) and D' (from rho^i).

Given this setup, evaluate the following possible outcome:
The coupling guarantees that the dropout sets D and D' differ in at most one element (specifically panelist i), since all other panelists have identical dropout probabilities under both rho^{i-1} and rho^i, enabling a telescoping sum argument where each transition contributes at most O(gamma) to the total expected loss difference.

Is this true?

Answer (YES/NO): YES